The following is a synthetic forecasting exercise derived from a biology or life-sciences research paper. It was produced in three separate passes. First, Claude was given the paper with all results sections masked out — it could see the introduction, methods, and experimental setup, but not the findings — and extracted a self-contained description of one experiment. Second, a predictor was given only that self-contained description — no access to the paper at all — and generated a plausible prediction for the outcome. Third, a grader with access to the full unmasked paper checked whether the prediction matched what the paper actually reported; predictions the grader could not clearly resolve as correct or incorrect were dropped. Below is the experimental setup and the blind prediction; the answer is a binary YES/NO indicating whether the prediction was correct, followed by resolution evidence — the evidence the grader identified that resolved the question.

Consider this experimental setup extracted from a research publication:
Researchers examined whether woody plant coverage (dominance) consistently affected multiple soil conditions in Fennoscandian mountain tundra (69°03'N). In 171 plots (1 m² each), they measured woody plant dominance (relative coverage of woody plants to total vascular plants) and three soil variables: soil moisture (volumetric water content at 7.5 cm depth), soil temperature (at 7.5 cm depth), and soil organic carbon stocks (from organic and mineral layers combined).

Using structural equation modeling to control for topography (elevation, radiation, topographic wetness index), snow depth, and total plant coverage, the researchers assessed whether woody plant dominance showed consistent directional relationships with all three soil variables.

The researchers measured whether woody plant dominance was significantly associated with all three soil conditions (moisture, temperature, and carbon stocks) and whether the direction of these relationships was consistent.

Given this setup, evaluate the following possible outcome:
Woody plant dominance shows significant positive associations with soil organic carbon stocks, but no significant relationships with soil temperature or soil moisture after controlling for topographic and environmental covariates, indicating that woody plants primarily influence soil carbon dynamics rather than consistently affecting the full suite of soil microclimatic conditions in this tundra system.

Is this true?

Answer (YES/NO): NO